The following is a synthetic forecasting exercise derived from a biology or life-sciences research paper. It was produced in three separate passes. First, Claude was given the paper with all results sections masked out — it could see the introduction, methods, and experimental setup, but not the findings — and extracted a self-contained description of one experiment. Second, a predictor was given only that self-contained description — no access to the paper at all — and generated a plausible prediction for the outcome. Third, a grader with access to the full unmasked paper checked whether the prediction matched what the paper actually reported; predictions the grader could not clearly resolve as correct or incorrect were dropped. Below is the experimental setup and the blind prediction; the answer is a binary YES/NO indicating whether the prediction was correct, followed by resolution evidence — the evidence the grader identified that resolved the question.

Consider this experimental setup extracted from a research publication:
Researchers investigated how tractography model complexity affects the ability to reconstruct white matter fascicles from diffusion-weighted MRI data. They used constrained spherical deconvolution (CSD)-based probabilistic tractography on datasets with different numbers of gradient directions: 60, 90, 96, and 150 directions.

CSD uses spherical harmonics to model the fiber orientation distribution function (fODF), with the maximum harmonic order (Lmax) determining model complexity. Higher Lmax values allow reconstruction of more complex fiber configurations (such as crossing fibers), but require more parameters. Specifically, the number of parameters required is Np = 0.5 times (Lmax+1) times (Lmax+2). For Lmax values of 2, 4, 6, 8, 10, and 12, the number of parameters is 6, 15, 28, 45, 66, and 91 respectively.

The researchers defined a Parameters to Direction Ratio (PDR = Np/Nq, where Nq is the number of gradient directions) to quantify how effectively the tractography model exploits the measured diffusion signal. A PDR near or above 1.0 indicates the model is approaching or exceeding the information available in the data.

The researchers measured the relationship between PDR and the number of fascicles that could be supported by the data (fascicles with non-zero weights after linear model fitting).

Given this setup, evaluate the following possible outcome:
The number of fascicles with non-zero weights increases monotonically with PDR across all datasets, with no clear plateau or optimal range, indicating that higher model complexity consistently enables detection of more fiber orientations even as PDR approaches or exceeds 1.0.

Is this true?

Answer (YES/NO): NO